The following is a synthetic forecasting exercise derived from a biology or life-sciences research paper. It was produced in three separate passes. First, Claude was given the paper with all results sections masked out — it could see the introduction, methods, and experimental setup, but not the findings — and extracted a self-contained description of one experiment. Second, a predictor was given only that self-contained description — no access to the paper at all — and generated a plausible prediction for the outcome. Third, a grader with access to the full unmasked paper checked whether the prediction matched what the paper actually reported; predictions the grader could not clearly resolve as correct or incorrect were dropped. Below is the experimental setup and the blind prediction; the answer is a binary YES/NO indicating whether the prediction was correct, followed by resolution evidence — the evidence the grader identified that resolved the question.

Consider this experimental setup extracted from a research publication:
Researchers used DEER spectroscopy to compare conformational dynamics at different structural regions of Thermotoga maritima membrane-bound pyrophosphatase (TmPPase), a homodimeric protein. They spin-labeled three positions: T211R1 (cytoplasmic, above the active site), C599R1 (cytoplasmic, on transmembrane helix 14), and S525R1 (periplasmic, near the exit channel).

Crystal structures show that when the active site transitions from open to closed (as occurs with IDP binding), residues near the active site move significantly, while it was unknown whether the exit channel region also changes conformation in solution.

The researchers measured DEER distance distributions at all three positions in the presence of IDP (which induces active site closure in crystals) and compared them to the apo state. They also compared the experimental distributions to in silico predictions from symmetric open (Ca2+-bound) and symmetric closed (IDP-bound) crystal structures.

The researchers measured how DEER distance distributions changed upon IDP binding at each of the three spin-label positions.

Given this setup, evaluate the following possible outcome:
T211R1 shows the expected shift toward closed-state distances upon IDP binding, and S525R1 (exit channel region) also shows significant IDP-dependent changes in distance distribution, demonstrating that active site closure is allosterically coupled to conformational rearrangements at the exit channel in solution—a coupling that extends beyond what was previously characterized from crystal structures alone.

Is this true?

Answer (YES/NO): NO